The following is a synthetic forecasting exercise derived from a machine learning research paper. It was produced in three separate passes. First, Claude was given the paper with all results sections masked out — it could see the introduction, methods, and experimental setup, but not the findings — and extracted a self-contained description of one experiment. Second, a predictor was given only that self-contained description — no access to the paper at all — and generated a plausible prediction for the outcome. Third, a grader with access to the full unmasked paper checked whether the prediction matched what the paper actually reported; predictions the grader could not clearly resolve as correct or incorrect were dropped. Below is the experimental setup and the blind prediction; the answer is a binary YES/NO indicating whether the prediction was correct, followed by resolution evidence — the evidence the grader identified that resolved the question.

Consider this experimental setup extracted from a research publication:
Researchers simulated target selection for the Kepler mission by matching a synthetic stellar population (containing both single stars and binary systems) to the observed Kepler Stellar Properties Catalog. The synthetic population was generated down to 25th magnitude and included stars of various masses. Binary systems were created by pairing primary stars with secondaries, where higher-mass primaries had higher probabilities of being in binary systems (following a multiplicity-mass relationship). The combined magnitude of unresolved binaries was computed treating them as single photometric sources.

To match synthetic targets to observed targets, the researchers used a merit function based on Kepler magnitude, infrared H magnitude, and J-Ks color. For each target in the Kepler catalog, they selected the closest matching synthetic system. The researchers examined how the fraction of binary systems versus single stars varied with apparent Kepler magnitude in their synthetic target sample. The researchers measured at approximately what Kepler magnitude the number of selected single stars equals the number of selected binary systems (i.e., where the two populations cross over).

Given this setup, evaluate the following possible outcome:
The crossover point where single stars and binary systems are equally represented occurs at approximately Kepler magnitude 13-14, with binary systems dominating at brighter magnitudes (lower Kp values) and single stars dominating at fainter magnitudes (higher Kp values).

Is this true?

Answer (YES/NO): YES